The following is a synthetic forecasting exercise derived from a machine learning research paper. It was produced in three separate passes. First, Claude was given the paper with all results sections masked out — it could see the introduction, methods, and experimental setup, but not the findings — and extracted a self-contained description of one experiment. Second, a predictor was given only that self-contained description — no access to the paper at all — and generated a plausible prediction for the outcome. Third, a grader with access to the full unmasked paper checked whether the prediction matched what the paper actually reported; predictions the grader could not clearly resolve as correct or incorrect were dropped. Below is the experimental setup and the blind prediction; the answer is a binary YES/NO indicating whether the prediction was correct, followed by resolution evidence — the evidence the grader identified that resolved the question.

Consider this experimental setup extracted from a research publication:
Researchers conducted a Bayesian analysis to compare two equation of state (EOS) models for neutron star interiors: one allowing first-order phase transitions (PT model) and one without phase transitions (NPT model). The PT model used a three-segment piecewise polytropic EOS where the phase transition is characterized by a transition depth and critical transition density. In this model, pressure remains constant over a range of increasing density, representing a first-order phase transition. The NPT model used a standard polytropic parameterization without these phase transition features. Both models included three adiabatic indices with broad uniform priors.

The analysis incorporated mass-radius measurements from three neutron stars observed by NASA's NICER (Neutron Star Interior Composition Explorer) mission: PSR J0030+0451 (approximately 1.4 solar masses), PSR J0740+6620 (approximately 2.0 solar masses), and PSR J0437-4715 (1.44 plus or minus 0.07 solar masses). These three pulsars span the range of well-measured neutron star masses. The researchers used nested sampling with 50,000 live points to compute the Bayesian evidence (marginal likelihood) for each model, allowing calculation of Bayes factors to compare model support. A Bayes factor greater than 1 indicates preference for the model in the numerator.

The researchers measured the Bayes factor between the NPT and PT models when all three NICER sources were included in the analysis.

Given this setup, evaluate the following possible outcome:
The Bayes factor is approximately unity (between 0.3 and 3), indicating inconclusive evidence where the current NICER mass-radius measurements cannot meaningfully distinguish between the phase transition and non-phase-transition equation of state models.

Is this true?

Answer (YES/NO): YES